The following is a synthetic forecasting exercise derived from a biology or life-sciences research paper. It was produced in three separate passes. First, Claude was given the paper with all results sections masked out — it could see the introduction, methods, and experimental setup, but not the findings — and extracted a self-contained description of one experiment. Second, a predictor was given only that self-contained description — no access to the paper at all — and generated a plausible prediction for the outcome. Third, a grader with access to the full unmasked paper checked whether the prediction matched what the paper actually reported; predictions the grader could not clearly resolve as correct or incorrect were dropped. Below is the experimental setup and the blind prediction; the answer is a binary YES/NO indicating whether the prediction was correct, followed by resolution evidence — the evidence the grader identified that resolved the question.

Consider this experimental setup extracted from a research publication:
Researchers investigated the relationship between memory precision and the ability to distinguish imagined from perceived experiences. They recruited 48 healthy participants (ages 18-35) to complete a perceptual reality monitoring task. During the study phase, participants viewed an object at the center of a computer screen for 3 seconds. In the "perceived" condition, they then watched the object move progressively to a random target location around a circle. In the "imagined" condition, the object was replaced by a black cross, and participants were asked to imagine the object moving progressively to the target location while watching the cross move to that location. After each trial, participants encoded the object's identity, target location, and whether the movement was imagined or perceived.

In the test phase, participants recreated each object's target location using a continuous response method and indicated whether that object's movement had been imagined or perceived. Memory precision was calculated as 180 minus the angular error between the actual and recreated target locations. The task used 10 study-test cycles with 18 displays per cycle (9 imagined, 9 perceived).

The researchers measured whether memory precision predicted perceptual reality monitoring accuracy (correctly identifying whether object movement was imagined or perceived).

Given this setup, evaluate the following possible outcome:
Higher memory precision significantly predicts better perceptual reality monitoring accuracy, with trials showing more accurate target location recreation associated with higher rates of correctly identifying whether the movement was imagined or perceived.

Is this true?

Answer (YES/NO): YES